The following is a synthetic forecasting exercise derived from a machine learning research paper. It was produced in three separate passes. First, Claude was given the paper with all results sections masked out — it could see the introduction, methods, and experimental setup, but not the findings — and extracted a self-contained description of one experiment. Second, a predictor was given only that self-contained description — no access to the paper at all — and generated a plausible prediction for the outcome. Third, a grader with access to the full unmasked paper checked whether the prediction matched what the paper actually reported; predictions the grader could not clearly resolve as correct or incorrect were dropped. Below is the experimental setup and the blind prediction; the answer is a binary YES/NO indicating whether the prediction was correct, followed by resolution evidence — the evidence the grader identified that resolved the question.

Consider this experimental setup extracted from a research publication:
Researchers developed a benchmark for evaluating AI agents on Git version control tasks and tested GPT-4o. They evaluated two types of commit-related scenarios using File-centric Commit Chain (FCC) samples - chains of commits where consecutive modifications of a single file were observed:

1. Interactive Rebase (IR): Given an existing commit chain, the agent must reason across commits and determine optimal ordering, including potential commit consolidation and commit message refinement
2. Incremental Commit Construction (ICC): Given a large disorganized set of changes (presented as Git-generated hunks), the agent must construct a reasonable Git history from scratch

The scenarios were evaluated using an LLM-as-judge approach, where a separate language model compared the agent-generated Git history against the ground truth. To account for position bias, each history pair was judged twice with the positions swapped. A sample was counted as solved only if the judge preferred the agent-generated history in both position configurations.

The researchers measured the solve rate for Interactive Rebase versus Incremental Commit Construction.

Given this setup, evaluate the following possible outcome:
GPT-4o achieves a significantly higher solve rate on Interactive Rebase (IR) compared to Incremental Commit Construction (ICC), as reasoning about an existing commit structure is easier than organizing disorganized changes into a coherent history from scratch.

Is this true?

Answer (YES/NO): NO